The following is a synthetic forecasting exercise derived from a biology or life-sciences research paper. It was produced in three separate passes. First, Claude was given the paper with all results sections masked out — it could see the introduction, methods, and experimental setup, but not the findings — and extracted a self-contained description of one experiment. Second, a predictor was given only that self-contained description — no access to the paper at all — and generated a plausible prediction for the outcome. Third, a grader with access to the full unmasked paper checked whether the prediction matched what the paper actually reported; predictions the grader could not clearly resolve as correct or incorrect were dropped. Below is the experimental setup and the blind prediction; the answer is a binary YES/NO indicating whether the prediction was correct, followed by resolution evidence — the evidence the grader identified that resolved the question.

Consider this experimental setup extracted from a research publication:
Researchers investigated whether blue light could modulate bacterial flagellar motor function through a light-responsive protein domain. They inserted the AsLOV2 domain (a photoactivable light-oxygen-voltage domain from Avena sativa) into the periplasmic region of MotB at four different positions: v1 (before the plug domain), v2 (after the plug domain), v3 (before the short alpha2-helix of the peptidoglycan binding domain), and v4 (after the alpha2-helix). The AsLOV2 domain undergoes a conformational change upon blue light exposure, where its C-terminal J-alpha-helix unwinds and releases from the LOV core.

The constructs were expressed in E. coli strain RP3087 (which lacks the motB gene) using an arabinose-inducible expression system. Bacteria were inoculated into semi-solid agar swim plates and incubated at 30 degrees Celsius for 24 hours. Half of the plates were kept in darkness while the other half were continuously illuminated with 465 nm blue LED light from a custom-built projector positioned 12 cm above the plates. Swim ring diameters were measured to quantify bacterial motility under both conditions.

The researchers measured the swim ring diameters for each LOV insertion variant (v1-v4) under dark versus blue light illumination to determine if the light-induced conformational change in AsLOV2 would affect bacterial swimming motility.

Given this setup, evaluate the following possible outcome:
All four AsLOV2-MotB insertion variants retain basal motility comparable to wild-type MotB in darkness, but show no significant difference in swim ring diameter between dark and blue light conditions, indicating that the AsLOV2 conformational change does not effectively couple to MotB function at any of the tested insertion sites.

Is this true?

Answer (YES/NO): NO